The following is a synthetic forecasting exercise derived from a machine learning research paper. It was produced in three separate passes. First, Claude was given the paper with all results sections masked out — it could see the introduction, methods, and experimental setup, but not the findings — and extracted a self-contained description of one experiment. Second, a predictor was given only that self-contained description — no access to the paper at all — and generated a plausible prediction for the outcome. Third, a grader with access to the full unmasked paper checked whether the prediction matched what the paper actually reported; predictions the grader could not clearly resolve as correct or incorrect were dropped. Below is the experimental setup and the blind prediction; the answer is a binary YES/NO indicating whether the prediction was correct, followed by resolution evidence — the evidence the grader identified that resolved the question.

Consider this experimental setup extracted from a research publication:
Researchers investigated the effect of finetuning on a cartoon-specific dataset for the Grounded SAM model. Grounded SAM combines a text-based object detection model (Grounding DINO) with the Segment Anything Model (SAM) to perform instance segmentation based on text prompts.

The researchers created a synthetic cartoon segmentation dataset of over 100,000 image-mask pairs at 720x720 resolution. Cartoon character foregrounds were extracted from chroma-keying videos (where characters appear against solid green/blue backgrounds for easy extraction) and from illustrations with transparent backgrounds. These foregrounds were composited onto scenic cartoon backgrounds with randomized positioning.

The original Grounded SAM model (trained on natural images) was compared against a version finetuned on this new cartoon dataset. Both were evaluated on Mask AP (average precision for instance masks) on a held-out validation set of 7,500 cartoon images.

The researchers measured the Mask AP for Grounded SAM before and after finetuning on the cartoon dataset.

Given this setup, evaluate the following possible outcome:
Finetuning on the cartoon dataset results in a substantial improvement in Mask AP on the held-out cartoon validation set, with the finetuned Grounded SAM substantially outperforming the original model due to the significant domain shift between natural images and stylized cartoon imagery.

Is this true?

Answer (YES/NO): YES